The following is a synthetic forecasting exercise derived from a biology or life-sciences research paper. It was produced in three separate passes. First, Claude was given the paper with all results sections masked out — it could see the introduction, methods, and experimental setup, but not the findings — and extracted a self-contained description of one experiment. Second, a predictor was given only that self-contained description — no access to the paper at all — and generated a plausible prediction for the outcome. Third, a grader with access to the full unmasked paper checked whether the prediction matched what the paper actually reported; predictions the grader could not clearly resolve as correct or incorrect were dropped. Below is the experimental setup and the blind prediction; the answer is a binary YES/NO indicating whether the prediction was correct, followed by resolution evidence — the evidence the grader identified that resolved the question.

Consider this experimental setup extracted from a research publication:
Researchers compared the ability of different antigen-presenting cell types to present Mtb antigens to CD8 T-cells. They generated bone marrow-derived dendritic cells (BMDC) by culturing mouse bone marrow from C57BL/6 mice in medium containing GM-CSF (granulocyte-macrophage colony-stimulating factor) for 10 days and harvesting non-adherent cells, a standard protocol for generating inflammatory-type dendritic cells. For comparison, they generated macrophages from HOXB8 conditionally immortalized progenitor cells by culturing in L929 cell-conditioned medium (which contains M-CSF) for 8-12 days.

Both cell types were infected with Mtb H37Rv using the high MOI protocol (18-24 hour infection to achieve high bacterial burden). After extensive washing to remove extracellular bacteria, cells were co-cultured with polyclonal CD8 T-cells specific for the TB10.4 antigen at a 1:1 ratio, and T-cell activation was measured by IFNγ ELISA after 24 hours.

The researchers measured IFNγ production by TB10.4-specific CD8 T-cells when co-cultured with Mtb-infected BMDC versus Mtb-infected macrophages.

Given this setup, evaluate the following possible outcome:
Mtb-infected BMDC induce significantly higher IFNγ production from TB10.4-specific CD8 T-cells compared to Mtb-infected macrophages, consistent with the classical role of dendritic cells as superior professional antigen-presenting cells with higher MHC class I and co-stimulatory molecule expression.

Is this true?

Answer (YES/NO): NO